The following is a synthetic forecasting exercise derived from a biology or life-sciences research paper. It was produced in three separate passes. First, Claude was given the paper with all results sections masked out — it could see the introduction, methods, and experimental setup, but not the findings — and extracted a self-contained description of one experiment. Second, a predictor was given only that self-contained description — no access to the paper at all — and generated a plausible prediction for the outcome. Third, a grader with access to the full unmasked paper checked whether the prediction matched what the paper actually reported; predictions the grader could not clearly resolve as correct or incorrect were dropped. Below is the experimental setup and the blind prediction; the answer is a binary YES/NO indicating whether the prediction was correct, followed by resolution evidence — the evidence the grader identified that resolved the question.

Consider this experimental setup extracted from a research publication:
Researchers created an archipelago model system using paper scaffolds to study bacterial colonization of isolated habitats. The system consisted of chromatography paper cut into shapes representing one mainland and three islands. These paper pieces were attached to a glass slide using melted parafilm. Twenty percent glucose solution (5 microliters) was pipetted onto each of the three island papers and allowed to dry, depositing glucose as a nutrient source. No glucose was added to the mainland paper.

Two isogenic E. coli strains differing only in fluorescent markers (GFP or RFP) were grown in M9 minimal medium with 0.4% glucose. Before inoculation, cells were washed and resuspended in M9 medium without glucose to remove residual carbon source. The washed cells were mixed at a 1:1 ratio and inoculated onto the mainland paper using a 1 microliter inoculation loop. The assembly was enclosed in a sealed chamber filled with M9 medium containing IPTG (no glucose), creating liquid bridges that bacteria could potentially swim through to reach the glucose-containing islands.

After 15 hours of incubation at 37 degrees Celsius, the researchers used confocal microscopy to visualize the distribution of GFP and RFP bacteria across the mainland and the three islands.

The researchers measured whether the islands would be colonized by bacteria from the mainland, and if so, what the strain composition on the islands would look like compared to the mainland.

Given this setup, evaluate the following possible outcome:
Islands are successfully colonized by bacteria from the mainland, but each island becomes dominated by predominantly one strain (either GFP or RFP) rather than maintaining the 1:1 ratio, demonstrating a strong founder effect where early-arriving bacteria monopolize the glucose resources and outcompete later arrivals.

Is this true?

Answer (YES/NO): NO